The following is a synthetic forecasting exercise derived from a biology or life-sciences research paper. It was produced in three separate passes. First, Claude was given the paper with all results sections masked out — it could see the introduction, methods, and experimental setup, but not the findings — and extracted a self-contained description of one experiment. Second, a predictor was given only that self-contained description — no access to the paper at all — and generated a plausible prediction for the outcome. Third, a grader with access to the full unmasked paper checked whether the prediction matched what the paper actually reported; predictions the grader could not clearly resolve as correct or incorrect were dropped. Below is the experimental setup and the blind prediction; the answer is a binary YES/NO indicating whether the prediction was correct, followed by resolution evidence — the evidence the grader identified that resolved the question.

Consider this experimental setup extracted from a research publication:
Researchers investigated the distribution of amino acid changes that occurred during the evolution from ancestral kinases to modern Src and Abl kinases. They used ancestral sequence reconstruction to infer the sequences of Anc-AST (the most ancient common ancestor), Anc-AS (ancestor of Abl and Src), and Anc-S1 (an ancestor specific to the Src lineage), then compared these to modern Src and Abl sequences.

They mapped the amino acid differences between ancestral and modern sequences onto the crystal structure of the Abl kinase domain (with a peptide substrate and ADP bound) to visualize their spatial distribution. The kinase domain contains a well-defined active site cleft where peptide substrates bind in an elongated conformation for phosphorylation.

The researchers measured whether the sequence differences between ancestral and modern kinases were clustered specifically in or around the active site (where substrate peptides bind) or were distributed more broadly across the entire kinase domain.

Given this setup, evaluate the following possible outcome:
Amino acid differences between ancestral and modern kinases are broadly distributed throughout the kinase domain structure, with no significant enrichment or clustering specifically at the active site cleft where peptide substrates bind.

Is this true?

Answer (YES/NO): YES